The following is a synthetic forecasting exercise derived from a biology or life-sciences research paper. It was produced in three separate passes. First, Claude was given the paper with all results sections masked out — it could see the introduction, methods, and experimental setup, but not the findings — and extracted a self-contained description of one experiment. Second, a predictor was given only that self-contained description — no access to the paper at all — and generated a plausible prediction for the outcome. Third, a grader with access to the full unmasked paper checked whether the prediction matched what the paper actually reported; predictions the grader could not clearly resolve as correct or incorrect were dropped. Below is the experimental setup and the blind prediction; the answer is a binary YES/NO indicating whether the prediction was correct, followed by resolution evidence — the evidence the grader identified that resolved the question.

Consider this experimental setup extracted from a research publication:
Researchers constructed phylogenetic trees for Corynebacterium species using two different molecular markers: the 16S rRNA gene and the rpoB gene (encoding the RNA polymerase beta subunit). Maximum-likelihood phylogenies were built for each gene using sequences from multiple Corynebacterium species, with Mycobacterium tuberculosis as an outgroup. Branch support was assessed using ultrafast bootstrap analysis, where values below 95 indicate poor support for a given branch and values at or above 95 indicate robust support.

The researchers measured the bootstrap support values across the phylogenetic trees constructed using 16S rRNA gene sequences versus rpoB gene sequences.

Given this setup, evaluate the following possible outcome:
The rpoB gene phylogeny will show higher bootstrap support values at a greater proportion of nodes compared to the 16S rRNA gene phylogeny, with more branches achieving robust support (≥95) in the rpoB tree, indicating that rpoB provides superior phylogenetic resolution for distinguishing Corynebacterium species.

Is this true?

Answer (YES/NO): YES